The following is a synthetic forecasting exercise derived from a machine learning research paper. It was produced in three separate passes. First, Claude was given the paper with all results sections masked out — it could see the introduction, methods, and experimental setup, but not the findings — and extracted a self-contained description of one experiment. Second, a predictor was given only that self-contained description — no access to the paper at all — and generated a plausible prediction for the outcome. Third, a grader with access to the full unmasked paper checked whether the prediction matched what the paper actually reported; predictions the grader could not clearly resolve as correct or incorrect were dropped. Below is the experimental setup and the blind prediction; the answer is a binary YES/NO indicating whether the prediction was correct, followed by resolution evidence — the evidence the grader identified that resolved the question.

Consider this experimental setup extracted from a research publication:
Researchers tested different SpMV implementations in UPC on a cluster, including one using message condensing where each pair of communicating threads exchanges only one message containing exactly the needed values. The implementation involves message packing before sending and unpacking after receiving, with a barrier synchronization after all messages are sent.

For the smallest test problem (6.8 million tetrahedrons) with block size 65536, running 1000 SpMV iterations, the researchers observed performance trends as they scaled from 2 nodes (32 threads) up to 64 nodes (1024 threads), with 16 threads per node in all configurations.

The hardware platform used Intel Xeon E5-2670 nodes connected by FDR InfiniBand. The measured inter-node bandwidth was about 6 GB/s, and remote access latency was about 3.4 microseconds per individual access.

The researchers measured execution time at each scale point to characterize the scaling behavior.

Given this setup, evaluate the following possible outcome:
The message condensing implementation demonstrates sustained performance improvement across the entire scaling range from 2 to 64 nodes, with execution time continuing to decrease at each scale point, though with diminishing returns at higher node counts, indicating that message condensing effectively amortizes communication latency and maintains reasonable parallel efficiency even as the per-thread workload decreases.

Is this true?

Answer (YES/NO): NO